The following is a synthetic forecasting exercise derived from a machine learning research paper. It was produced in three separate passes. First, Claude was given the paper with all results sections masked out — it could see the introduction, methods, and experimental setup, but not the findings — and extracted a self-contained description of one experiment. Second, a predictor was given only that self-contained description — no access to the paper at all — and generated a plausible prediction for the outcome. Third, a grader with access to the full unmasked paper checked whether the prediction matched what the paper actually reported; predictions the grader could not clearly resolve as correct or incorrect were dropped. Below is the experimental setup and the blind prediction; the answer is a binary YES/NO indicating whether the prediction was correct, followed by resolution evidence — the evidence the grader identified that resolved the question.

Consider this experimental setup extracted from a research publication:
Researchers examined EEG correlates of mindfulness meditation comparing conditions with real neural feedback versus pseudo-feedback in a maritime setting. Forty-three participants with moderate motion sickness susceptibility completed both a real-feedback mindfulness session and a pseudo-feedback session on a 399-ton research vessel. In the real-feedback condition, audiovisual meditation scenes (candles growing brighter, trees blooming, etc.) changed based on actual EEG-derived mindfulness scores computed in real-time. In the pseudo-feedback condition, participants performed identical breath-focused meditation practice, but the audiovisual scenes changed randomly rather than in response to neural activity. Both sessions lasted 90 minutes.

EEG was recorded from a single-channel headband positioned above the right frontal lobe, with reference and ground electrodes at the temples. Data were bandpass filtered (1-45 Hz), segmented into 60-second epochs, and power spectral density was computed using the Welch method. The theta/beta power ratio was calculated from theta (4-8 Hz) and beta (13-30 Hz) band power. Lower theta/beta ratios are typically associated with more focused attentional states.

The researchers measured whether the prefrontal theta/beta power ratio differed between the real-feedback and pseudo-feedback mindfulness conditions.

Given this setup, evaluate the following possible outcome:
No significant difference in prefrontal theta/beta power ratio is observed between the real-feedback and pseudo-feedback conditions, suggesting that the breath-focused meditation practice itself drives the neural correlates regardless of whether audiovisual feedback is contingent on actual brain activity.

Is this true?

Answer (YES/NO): NO